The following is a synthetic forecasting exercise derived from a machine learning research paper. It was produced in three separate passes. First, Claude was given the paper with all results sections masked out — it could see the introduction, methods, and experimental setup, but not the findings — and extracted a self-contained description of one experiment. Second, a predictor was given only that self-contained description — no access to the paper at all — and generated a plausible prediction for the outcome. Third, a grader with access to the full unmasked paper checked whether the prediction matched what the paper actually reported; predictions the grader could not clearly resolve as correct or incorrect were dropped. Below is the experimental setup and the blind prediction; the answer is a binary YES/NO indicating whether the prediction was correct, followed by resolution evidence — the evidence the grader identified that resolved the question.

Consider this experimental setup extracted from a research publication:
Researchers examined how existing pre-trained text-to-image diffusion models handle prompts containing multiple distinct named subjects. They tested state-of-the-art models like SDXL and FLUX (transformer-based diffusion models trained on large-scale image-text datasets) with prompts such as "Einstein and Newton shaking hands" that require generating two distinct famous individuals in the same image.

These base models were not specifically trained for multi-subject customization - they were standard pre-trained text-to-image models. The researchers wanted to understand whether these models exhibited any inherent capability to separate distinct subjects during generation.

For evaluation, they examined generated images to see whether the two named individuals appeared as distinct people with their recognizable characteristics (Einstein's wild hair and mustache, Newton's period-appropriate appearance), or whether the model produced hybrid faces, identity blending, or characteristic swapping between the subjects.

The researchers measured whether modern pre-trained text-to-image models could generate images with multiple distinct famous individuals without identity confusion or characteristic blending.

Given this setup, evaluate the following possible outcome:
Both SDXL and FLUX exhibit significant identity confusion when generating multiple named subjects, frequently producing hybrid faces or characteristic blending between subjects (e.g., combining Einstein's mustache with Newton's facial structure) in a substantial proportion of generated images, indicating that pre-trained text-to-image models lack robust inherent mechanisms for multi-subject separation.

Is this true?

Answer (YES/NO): NO